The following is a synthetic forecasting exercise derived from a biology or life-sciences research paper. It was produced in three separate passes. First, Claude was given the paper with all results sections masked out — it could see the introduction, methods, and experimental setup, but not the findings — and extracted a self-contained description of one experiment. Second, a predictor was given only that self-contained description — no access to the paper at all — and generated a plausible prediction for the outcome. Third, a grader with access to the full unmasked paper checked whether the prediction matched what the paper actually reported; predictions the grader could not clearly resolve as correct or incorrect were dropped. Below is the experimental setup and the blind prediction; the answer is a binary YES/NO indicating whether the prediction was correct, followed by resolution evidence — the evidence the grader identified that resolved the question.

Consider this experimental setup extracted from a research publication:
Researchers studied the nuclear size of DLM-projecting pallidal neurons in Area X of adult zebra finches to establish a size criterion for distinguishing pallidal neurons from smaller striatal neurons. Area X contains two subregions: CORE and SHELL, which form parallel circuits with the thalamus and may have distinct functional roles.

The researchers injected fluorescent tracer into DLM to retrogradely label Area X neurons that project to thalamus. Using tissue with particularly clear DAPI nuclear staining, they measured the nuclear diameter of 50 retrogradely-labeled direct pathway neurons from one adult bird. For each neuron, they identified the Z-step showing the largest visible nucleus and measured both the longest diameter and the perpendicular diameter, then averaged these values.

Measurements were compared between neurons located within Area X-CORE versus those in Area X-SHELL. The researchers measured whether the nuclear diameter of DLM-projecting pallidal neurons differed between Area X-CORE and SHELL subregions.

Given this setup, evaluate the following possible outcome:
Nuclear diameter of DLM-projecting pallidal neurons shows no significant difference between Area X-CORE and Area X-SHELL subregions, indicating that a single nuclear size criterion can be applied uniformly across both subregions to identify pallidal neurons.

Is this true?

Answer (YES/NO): YES